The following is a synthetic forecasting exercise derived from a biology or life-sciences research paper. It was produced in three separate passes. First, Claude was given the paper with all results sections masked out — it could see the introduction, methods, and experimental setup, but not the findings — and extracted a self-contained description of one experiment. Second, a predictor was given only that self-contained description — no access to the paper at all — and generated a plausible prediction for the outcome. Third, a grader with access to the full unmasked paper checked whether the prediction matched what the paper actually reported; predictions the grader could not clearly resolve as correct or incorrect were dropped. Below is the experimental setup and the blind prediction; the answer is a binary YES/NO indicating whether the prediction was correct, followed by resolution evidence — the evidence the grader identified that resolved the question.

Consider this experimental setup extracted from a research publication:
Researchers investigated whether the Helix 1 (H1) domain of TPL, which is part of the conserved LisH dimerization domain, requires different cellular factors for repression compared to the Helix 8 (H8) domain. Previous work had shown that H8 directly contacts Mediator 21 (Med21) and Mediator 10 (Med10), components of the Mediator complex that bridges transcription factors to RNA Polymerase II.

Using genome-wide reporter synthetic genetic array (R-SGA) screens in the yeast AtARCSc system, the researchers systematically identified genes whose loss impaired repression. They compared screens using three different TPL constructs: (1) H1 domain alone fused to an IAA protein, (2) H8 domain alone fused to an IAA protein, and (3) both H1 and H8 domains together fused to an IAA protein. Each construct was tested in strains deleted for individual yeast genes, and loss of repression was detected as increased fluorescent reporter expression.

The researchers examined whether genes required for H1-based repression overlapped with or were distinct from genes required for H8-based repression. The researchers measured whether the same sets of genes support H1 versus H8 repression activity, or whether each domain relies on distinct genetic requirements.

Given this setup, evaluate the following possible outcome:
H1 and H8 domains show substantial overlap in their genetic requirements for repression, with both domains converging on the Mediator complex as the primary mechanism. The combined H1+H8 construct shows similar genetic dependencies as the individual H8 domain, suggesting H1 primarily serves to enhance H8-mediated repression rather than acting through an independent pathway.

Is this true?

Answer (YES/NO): NO